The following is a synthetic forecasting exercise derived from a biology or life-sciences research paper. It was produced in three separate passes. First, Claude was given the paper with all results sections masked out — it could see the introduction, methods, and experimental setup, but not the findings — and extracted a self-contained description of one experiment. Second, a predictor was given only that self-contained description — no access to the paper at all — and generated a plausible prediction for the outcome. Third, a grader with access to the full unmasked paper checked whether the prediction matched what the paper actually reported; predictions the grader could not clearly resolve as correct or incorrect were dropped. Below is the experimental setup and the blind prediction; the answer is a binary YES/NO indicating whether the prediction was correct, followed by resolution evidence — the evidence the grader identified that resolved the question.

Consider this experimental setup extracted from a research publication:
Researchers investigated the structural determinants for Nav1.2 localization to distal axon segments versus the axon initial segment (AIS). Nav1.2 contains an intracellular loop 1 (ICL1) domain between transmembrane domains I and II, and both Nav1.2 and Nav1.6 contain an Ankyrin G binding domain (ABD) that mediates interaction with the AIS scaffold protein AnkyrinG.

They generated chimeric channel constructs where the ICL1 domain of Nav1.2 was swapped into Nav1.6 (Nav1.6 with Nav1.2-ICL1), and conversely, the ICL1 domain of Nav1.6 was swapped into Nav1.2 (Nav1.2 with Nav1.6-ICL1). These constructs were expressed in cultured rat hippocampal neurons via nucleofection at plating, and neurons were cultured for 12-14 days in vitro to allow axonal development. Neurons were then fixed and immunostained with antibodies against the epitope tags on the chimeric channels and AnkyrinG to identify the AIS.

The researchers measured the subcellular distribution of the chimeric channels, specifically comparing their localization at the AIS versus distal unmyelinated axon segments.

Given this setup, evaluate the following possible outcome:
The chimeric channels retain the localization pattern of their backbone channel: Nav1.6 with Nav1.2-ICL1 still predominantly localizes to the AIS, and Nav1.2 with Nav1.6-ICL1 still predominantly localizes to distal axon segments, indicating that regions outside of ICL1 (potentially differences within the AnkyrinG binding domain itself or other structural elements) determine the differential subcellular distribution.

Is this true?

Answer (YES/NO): NO